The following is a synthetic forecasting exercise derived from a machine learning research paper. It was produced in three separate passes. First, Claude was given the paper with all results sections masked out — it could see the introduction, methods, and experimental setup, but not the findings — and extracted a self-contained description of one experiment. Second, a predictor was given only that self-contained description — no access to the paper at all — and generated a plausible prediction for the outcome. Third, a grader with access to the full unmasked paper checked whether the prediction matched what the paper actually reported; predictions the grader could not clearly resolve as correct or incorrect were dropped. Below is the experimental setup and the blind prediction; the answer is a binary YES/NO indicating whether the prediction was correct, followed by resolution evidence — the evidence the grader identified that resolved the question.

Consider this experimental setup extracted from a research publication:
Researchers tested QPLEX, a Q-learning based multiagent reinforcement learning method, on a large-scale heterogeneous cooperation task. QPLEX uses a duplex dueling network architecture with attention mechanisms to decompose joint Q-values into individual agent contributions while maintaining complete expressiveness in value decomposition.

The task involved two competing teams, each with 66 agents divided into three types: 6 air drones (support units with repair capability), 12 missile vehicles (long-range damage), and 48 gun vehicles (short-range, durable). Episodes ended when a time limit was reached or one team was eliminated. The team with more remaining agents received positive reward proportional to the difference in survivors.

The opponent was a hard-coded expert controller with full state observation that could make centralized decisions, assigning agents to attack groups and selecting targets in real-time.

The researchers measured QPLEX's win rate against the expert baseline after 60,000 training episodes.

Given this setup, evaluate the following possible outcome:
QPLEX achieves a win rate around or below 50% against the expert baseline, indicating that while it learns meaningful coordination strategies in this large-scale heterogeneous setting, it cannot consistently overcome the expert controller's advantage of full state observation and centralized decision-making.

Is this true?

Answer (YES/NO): YES